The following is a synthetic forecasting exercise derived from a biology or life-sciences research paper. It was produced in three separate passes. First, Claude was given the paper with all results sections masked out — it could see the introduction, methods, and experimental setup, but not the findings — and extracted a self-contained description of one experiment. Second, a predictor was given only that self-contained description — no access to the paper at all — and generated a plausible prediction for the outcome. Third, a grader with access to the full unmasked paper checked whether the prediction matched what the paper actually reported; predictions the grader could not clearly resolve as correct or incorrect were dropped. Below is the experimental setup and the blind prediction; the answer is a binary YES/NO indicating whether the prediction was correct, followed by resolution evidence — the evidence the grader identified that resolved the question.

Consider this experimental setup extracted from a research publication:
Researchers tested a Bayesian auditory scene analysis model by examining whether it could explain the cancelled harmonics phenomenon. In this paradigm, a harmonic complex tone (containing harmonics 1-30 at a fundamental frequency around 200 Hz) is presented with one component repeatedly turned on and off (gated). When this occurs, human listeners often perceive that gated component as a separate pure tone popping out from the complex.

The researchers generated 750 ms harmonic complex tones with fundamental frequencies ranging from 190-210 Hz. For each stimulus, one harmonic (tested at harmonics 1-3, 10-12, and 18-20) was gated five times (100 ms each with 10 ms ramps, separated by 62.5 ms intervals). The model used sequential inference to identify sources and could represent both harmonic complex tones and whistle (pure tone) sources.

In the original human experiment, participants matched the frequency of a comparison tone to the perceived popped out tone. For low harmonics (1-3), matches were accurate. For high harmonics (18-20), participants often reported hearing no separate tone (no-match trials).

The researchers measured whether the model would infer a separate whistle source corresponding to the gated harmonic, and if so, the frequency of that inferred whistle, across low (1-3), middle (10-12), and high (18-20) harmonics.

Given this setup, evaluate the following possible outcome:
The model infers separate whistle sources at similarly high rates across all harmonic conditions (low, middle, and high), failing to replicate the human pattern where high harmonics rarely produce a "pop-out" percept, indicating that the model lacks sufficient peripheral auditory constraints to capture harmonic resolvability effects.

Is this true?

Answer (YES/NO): NO